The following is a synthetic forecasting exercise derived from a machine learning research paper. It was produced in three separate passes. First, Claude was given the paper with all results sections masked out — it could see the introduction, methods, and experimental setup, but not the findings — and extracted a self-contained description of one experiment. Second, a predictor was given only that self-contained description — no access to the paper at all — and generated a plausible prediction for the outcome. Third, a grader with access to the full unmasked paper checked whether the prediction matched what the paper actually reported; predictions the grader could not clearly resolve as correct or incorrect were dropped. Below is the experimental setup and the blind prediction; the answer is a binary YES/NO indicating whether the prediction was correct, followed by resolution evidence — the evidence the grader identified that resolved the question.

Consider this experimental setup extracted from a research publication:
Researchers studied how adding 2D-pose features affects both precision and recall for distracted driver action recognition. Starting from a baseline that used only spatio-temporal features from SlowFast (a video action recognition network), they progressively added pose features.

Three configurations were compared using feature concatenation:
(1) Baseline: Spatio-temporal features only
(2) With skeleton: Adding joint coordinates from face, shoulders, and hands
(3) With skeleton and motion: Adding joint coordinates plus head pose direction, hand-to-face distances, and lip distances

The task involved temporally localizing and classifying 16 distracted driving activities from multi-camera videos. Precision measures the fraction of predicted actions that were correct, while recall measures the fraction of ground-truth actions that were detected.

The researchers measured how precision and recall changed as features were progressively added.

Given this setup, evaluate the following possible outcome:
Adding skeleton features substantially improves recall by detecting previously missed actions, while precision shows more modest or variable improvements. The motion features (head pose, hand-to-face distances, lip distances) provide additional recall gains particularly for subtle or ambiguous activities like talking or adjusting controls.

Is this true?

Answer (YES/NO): NO